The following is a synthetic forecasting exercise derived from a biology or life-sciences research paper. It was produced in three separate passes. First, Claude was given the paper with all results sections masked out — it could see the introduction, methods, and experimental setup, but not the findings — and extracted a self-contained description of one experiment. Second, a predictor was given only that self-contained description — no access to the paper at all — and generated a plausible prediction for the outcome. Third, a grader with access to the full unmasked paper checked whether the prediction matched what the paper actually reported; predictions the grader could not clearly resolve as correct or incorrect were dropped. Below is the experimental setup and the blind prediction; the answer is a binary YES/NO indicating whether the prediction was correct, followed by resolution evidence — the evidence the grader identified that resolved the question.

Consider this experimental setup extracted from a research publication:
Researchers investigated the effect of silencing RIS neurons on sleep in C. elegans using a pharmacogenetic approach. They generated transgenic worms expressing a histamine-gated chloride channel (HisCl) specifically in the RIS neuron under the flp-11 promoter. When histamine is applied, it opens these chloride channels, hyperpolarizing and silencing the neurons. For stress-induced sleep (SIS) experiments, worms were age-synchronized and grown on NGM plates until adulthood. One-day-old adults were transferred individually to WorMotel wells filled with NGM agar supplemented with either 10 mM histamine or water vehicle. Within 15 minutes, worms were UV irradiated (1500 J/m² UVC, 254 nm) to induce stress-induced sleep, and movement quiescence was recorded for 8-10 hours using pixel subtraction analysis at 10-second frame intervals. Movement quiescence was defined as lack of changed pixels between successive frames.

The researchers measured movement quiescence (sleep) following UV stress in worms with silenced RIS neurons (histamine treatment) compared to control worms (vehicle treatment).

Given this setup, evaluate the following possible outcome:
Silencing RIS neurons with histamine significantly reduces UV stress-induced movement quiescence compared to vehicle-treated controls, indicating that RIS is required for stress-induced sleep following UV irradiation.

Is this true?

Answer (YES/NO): YES